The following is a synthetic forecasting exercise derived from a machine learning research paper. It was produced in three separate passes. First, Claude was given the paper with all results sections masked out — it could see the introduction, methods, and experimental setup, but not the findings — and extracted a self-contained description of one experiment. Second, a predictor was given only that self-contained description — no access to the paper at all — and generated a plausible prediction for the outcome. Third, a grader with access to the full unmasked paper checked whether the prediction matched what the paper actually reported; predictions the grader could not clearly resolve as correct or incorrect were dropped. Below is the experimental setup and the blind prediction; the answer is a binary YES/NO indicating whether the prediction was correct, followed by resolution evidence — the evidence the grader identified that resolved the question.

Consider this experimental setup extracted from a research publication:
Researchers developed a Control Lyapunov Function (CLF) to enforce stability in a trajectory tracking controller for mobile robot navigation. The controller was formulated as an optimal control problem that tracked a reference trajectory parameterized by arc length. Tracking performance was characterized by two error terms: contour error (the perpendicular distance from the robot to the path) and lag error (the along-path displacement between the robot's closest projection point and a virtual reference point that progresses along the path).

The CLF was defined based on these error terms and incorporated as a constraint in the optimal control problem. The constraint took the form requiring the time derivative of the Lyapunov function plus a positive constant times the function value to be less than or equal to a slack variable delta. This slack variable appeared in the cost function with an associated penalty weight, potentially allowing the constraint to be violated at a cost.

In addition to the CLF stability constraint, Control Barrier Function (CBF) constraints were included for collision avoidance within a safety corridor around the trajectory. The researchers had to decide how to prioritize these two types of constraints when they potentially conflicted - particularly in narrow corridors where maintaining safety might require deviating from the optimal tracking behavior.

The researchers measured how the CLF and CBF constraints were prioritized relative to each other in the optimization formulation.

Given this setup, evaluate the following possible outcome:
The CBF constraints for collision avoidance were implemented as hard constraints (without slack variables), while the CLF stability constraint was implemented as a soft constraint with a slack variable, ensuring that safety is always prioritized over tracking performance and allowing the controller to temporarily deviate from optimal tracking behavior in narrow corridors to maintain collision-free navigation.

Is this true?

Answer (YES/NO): YES